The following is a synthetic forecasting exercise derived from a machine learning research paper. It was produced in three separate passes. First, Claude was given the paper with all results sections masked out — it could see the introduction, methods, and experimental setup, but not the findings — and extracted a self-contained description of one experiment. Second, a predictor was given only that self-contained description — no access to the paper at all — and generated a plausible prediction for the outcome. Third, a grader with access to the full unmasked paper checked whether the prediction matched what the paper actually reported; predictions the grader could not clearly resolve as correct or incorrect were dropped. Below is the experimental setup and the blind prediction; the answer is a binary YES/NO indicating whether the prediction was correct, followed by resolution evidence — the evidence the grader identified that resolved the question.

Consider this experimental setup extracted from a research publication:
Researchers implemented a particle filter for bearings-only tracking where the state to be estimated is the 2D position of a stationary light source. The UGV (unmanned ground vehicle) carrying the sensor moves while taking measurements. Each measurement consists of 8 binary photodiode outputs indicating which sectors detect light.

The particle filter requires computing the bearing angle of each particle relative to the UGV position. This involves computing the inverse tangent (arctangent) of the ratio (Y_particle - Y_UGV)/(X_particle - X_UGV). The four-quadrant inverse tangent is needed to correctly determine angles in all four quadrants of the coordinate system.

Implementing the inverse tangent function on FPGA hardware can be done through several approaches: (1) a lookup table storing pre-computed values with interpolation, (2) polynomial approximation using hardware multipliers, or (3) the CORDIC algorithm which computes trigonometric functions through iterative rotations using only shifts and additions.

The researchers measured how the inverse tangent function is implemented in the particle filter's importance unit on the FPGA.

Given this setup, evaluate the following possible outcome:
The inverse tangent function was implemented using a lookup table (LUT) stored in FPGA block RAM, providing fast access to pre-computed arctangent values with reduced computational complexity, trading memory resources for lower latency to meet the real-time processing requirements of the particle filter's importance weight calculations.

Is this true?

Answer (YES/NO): NO